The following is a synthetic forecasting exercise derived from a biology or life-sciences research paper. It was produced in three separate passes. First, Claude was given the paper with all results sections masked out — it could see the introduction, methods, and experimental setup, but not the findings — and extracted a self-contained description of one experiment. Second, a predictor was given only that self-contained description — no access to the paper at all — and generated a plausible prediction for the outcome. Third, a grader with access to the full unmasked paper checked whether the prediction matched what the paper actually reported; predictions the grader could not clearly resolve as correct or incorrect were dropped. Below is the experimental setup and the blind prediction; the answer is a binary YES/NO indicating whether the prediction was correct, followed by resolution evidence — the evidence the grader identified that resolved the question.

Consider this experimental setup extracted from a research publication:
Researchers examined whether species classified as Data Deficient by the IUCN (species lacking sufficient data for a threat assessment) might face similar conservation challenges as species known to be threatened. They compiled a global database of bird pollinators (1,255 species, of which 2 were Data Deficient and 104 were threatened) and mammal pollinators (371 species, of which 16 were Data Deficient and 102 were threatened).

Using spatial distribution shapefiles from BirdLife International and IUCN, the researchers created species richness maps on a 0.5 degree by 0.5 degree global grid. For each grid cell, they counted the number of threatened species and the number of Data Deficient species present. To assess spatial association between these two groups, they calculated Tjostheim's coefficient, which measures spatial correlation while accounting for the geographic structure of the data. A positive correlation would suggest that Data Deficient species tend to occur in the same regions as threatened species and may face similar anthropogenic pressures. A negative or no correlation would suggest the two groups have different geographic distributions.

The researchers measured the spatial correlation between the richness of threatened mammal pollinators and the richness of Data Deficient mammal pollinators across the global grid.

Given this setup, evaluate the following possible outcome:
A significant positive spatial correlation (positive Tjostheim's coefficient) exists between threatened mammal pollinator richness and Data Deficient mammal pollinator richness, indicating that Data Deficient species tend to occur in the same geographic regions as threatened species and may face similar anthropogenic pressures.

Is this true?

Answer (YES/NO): NO